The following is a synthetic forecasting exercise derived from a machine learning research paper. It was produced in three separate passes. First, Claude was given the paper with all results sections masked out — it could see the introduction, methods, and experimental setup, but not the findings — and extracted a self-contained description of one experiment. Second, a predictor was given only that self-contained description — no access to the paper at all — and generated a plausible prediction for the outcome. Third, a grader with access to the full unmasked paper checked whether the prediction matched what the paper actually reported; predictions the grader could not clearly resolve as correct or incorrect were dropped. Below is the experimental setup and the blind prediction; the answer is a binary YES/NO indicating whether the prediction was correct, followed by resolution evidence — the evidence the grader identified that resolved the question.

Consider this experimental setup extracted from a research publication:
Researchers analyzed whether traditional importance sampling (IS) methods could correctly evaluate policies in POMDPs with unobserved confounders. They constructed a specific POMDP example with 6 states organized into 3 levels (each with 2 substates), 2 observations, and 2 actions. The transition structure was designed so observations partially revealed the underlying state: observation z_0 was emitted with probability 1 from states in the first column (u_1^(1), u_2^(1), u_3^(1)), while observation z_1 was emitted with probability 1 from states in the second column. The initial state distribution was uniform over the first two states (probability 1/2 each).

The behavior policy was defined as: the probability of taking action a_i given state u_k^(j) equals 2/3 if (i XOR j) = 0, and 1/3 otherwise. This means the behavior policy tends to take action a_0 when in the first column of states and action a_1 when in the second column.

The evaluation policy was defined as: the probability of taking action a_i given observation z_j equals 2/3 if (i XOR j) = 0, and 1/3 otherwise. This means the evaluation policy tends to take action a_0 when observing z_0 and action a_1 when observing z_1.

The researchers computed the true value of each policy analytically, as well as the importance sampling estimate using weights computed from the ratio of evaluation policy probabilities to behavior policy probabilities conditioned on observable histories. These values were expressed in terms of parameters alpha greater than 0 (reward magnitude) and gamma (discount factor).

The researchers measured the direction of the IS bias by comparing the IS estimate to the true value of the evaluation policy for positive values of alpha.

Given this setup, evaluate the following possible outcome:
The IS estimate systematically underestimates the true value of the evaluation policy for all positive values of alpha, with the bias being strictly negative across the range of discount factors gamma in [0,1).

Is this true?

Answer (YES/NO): NO